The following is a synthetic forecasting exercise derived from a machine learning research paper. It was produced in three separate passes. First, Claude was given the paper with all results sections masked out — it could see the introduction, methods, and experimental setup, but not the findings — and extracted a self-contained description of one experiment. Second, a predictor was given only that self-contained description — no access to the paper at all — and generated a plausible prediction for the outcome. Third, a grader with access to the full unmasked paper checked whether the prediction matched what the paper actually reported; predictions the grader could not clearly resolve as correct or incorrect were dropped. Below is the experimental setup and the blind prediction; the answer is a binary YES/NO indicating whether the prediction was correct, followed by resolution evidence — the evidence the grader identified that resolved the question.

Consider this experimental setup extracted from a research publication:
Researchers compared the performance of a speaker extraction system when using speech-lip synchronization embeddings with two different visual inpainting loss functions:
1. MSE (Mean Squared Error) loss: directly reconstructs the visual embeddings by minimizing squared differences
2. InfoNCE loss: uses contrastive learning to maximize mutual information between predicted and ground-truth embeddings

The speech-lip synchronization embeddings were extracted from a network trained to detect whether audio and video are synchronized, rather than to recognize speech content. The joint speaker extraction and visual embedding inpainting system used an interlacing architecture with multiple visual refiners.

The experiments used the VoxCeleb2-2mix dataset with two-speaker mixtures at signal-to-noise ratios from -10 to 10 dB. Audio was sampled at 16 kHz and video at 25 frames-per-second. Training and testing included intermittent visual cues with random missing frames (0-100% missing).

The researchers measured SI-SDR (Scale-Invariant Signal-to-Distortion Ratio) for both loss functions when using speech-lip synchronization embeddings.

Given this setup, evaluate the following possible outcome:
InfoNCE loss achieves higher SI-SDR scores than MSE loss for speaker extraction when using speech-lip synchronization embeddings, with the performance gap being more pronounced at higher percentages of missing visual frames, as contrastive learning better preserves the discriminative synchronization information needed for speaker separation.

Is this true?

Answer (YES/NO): NO